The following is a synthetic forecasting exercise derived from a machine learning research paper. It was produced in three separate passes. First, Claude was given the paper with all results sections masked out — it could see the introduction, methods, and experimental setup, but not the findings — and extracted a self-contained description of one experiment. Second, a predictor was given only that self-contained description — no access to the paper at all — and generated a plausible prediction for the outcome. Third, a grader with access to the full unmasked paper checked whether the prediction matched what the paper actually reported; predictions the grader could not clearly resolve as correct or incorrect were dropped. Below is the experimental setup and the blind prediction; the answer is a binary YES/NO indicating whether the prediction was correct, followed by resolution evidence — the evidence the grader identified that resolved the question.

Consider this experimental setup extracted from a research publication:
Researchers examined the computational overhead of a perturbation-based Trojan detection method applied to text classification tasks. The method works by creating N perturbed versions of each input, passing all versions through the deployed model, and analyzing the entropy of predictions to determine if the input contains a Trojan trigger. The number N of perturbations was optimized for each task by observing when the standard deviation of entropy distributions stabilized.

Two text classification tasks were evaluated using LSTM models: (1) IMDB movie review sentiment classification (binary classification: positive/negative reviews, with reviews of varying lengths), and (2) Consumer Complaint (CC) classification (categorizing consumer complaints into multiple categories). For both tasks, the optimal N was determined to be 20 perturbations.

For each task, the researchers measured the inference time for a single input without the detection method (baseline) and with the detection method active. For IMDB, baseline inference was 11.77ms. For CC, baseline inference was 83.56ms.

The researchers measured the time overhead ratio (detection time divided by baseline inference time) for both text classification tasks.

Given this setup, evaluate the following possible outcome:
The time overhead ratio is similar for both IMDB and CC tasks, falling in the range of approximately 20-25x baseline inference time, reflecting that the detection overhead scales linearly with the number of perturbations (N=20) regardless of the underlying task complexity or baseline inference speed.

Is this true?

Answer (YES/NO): NO